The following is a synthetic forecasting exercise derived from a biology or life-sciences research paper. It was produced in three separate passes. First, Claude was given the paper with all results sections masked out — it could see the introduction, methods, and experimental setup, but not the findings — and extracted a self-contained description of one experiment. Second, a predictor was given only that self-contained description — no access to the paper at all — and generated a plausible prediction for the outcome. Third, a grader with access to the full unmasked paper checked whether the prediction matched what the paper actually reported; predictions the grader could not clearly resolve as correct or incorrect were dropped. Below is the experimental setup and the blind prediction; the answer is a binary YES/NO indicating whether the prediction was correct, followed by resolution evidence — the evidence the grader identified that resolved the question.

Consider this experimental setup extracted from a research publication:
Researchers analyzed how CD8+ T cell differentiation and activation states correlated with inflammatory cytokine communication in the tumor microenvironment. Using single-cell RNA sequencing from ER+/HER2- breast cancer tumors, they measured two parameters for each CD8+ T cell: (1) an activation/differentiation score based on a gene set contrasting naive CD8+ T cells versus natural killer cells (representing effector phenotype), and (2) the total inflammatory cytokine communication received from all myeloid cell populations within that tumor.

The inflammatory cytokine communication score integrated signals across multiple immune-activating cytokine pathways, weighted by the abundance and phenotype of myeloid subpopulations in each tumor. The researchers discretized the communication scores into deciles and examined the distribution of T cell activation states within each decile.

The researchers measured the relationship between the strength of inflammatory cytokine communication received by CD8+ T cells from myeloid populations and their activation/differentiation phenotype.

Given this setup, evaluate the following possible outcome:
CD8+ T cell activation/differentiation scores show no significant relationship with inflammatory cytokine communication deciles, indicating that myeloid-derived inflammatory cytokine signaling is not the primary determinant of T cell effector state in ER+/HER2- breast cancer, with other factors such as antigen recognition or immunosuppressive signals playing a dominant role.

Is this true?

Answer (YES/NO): NO